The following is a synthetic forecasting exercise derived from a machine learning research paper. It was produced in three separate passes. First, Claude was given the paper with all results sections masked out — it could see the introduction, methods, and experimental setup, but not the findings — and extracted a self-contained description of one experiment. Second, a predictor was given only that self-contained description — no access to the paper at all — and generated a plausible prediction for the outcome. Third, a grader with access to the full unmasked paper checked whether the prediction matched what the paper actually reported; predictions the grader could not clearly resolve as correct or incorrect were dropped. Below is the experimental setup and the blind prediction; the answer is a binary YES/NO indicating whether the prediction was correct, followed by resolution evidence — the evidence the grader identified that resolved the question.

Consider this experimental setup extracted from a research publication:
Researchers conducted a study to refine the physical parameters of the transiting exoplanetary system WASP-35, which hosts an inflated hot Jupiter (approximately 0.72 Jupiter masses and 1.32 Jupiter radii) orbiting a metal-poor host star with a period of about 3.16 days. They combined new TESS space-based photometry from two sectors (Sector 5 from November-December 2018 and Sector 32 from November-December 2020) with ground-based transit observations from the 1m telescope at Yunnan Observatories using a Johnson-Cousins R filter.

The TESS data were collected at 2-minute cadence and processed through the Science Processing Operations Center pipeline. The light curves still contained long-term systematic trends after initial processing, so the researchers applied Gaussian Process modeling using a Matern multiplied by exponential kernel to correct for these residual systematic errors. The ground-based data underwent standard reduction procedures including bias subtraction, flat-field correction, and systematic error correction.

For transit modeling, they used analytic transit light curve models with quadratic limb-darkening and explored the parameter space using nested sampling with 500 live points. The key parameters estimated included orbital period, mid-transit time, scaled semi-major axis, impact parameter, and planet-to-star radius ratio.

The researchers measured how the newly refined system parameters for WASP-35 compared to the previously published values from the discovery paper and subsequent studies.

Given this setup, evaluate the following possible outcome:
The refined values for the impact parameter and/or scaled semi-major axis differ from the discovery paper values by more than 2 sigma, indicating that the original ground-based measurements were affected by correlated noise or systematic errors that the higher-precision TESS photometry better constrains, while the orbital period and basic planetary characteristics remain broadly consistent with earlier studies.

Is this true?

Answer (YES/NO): NO